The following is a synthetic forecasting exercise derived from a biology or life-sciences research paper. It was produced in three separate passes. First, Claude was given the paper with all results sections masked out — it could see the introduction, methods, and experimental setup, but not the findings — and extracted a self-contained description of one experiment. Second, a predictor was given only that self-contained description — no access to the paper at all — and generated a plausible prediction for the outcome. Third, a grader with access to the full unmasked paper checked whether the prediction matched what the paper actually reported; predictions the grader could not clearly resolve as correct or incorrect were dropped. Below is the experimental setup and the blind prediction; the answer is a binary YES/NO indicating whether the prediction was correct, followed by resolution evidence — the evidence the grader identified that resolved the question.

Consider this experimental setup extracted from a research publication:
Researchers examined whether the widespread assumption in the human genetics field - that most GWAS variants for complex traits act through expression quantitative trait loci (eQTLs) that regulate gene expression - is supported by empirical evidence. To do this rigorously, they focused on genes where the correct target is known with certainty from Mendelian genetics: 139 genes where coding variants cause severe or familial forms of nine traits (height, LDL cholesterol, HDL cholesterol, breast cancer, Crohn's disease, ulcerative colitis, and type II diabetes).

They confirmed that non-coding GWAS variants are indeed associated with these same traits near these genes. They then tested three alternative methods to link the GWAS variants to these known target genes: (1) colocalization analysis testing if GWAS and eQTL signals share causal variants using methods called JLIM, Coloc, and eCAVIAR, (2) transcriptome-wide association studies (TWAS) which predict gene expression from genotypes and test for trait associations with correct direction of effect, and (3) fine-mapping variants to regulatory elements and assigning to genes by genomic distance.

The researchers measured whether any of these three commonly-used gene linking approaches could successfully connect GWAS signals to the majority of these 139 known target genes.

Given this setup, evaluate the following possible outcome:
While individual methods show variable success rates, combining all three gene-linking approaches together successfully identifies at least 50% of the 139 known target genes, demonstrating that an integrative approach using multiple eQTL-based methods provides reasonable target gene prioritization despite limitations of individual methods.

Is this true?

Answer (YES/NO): NO